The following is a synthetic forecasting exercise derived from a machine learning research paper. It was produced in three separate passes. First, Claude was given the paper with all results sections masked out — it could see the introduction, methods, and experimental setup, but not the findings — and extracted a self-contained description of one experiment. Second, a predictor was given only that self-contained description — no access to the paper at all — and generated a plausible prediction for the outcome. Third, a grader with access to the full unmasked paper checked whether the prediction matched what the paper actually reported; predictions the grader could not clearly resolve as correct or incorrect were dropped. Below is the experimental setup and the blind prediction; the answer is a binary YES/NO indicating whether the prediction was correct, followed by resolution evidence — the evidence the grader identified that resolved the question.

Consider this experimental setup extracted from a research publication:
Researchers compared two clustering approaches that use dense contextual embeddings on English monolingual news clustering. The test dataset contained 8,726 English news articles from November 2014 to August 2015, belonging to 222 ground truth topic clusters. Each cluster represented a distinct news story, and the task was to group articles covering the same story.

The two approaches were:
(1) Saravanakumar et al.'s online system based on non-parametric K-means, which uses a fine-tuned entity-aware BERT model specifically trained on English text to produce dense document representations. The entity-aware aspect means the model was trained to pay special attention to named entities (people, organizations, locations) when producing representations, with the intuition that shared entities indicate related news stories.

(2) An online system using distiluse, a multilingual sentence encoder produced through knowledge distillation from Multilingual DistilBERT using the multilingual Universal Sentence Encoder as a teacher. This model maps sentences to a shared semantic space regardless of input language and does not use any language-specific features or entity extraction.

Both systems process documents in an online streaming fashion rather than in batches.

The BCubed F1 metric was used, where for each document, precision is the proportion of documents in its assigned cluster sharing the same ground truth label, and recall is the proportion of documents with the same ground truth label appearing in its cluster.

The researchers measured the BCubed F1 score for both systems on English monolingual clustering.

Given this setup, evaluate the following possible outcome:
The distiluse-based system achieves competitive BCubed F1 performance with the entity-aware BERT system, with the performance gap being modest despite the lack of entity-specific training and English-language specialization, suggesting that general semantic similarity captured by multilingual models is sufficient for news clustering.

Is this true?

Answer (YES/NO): YES